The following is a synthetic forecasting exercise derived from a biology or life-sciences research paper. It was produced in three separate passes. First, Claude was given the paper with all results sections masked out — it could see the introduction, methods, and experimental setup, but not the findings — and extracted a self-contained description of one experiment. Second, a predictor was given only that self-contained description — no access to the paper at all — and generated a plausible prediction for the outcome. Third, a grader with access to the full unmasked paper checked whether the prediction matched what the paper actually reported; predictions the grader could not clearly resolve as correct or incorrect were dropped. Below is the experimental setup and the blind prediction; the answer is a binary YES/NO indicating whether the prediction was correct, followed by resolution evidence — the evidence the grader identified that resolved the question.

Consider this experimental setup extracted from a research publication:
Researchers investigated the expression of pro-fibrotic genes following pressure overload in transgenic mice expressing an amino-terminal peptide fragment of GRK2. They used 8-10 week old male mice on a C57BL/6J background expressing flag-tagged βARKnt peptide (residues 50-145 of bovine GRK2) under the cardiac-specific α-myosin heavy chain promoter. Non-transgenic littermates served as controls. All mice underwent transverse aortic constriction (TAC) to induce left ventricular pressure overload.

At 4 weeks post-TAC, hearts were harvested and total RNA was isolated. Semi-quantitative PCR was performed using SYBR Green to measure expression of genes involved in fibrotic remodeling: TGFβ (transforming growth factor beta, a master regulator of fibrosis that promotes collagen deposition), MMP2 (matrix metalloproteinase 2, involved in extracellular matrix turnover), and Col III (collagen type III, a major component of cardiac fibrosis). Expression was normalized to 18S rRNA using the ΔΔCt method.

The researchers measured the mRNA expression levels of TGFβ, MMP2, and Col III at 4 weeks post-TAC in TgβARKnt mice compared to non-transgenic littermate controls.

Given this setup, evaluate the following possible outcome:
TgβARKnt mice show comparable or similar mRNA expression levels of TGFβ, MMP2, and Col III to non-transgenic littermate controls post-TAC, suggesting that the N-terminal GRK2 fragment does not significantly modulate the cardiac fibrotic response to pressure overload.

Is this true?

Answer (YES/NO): NO